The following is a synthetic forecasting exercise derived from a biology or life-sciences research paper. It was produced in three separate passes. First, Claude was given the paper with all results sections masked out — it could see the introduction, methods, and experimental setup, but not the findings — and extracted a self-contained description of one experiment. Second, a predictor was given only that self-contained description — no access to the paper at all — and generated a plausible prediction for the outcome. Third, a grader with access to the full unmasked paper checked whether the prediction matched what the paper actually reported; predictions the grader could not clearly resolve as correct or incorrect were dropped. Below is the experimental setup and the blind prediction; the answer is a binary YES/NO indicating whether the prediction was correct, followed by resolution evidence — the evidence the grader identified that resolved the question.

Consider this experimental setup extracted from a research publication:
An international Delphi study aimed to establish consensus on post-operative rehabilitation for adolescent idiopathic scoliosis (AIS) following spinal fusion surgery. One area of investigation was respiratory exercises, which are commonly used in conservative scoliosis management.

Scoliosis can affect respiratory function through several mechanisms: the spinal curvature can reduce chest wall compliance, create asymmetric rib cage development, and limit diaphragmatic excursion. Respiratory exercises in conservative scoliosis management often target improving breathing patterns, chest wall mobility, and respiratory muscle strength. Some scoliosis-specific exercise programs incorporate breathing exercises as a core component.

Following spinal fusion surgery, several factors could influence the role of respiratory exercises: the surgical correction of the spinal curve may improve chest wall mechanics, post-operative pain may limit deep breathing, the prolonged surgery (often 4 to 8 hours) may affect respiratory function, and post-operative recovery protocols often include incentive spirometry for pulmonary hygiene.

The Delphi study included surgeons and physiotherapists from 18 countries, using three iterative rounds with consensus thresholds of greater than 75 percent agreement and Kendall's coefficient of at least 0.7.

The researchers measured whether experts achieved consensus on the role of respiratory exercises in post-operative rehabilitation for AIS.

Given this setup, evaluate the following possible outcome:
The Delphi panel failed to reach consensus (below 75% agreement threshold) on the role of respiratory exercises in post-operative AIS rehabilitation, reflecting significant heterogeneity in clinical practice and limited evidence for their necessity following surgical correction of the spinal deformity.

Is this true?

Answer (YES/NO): YES